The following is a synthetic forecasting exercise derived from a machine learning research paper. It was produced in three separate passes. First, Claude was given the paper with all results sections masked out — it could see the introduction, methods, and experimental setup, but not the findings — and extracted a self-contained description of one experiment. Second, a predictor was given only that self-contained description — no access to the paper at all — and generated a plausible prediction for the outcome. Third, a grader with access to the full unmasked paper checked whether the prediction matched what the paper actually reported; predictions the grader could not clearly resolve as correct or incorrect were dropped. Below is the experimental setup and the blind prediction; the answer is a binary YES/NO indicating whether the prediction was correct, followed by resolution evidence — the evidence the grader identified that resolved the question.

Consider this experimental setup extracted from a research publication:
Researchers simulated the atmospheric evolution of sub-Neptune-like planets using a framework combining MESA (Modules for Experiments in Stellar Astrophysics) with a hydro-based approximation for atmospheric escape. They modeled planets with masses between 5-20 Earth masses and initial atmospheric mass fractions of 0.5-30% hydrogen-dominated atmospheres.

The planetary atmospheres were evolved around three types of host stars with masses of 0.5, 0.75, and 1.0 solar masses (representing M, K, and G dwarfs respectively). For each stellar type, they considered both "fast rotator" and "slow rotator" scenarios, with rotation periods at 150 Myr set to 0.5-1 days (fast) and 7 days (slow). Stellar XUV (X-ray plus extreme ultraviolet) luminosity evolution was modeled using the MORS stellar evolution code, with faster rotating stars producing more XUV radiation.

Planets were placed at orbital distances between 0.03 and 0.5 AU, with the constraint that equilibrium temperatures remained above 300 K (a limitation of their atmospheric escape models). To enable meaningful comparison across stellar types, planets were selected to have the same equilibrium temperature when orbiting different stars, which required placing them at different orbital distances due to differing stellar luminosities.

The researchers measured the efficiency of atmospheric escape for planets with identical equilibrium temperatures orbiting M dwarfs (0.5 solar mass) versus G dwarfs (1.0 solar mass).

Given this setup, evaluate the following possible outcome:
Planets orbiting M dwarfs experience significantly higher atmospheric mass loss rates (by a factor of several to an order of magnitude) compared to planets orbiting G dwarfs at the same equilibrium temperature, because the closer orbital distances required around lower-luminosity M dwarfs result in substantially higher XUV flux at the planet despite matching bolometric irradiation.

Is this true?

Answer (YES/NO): YES